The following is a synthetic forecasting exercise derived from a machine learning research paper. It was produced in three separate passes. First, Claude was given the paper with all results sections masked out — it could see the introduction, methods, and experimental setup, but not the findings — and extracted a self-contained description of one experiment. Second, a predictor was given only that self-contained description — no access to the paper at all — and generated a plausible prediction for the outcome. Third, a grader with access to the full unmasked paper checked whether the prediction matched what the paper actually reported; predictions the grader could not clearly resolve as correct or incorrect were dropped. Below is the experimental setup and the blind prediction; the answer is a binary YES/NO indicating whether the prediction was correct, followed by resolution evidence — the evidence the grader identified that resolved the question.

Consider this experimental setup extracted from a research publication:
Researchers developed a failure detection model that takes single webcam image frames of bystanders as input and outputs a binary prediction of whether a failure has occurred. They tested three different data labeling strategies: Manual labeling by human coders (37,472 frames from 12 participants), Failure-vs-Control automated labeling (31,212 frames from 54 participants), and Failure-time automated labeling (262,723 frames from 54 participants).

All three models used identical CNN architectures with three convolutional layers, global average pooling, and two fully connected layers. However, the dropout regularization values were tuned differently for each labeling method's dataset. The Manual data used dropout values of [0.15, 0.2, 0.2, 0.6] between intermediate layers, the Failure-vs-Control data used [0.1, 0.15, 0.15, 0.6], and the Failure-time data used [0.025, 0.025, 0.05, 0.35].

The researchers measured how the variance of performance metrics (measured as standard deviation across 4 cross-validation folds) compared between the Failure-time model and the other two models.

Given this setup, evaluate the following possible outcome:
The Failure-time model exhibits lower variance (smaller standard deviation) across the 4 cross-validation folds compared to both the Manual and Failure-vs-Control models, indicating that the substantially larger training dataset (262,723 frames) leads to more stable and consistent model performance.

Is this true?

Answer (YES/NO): YES